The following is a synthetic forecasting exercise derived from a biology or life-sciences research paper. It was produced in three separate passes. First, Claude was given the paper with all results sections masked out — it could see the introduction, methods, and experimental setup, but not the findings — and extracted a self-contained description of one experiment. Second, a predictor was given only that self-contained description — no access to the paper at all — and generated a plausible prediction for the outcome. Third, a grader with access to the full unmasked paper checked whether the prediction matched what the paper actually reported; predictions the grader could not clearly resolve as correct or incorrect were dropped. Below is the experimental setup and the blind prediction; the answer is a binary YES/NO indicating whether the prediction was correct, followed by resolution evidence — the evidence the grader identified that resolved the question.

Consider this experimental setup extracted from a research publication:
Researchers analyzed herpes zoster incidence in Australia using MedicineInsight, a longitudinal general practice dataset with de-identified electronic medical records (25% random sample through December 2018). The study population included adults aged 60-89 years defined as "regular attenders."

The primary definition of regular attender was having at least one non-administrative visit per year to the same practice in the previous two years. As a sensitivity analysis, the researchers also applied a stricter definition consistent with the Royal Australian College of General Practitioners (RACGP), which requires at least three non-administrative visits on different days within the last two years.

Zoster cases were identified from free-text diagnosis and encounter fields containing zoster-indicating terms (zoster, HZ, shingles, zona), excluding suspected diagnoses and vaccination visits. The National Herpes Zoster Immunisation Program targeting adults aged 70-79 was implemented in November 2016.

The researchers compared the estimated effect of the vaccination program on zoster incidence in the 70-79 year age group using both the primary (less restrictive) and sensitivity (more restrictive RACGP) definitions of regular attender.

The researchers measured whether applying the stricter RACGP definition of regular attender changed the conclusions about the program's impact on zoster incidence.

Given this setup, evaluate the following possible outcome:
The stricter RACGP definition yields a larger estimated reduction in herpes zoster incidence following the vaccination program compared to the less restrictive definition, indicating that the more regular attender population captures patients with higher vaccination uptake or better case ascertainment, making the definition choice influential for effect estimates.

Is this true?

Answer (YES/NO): NO